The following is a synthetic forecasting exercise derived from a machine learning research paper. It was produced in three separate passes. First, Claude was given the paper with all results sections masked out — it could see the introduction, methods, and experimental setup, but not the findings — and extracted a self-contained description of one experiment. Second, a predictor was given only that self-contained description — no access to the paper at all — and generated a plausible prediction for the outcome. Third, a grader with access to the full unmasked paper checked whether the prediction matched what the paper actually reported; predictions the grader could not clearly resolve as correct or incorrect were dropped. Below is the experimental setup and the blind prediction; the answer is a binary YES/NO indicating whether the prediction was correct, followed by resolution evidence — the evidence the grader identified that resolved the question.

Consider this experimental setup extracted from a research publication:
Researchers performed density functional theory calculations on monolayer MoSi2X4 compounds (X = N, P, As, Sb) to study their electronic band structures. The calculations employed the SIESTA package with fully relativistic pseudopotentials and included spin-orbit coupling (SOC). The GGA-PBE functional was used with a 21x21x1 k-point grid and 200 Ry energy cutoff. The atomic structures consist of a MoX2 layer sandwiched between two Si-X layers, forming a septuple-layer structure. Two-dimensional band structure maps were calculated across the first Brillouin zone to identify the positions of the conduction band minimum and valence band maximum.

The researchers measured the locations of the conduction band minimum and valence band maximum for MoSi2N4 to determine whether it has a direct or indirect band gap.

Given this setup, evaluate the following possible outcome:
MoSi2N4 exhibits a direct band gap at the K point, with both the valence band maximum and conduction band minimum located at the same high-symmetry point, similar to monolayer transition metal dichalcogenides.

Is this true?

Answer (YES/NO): NO